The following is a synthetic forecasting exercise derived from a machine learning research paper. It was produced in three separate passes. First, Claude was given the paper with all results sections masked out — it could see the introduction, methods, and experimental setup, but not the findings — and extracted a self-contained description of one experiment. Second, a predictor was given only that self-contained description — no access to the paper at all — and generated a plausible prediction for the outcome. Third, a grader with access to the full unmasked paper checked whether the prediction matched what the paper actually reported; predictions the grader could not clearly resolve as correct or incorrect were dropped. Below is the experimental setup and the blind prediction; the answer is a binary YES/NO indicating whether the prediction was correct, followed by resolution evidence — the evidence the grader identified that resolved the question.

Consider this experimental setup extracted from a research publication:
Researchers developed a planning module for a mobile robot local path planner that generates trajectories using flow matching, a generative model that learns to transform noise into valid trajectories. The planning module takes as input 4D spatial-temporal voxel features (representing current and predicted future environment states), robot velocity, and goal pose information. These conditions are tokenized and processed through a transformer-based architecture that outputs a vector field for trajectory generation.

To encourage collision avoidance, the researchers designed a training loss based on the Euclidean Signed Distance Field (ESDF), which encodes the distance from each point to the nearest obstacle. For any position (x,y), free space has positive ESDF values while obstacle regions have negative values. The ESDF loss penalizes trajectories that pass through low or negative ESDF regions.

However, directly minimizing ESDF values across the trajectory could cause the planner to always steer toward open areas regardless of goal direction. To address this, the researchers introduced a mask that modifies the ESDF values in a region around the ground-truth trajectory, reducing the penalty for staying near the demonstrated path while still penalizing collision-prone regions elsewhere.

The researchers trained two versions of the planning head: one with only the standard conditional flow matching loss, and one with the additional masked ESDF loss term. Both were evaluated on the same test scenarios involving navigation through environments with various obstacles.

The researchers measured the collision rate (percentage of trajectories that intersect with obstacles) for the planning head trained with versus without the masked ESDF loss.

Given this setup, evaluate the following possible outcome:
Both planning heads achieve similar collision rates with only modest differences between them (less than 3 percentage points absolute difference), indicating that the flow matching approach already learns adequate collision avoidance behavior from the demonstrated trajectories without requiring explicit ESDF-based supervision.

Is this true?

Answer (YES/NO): NO